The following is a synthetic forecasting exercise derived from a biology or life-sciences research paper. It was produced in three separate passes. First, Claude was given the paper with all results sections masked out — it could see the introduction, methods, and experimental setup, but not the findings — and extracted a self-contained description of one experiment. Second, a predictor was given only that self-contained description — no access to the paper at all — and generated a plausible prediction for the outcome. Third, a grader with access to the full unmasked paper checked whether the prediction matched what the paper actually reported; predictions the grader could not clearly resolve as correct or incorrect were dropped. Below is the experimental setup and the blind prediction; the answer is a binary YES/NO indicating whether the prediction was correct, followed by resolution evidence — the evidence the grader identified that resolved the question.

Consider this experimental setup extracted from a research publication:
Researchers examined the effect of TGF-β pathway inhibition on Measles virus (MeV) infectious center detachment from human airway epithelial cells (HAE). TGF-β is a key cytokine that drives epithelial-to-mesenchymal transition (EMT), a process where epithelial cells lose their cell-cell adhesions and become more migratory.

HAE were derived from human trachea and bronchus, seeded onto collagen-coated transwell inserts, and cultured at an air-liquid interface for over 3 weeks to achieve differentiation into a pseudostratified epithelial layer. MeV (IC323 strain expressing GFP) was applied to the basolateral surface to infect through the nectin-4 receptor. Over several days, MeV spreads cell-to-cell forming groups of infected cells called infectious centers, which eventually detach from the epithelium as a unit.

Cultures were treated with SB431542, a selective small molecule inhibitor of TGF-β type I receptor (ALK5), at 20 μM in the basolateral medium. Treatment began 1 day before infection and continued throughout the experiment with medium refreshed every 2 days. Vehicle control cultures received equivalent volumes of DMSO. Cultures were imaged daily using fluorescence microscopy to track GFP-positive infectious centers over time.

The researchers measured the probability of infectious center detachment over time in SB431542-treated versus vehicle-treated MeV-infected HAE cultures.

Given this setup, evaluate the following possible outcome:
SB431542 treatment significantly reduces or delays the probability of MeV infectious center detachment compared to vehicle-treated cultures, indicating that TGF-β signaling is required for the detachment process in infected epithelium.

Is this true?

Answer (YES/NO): YES